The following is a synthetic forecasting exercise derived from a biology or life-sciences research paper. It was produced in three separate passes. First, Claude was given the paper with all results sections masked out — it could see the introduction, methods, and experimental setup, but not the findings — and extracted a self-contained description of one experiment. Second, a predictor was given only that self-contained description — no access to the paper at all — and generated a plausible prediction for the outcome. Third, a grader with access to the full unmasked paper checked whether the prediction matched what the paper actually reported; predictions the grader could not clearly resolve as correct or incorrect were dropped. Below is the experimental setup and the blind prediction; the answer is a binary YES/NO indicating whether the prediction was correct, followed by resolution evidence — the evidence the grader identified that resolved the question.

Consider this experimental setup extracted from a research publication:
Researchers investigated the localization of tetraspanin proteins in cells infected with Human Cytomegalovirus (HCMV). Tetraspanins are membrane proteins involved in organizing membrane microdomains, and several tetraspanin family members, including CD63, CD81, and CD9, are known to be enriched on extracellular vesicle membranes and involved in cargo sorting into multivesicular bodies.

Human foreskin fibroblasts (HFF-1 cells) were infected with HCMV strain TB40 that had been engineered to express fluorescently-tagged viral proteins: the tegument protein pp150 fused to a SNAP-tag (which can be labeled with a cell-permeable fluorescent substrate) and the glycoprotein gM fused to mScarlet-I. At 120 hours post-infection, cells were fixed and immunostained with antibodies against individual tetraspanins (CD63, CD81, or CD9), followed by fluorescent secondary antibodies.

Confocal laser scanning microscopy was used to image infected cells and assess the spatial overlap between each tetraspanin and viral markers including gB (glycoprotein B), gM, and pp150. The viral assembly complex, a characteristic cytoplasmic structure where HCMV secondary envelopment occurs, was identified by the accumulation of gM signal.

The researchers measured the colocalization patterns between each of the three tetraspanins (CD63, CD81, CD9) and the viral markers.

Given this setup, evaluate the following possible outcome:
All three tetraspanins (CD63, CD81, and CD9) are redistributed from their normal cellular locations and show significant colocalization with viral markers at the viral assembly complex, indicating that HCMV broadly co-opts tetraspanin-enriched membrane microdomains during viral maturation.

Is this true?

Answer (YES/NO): NO